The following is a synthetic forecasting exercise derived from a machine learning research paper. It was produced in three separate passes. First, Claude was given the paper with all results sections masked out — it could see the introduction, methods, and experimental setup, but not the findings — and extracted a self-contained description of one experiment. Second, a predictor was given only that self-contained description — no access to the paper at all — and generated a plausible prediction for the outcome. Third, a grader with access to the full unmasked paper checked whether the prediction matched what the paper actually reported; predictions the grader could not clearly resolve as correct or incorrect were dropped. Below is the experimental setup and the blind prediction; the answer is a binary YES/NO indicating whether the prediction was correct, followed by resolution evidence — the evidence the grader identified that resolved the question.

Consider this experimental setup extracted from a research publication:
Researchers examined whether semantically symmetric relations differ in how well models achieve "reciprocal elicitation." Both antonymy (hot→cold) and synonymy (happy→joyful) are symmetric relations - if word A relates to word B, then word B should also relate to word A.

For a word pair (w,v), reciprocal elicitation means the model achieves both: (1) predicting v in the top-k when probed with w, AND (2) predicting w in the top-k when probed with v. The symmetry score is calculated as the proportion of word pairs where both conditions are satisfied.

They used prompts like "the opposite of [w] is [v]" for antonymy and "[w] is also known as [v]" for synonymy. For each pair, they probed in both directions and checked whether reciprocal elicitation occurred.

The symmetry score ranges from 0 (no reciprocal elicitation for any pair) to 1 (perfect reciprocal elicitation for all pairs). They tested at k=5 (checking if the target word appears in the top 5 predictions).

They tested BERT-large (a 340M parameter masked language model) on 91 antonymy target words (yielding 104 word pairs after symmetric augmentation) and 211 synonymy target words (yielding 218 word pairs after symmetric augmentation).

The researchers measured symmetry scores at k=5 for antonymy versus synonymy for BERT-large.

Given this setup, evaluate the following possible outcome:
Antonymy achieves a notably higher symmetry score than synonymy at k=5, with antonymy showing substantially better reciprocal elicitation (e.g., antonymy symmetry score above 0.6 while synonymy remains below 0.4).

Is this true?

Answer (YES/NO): YES